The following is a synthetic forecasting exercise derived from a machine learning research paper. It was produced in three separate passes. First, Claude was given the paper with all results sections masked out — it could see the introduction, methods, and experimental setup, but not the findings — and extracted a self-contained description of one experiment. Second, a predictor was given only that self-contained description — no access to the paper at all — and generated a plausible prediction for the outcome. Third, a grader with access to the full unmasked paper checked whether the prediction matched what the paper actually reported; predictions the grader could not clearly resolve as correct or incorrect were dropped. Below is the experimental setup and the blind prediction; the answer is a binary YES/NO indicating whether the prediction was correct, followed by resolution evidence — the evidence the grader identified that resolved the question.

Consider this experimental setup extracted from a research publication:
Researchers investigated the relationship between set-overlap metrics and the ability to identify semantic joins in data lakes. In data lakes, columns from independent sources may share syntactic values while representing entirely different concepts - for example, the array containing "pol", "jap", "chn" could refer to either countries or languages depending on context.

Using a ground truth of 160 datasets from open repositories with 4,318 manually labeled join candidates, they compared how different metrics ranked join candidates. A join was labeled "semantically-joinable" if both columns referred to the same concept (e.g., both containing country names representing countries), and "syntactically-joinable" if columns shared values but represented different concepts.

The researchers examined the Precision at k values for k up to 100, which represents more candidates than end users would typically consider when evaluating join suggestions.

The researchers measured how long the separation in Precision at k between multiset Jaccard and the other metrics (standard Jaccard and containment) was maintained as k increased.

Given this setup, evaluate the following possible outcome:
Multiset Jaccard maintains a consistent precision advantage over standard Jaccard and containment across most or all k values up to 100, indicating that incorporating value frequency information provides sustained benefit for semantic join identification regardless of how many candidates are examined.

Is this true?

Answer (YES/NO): YES